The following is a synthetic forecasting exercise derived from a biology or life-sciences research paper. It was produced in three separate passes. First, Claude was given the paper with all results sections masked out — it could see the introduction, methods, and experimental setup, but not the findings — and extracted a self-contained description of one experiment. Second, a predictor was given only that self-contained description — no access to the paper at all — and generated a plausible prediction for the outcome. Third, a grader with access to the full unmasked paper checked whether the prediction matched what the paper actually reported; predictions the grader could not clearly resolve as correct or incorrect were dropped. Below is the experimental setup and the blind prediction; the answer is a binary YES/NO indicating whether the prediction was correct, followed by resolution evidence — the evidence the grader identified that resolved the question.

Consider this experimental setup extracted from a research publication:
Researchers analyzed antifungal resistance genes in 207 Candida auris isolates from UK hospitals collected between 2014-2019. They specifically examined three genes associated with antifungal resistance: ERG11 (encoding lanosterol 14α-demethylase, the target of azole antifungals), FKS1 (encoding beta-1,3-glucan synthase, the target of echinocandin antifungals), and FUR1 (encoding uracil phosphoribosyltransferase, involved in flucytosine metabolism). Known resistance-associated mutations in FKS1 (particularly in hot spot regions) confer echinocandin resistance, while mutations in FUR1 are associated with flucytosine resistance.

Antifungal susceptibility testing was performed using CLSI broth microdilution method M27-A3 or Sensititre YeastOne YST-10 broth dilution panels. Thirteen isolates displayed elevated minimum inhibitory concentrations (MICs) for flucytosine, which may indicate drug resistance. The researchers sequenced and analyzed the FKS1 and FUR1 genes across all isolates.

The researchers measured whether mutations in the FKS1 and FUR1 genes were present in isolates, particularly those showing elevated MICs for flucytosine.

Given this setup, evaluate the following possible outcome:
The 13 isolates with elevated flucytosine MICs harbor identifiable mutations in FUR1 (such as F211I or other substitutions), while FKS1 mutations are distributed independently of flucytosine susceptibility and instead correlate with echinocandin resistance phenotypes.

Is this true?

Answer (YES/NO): NO